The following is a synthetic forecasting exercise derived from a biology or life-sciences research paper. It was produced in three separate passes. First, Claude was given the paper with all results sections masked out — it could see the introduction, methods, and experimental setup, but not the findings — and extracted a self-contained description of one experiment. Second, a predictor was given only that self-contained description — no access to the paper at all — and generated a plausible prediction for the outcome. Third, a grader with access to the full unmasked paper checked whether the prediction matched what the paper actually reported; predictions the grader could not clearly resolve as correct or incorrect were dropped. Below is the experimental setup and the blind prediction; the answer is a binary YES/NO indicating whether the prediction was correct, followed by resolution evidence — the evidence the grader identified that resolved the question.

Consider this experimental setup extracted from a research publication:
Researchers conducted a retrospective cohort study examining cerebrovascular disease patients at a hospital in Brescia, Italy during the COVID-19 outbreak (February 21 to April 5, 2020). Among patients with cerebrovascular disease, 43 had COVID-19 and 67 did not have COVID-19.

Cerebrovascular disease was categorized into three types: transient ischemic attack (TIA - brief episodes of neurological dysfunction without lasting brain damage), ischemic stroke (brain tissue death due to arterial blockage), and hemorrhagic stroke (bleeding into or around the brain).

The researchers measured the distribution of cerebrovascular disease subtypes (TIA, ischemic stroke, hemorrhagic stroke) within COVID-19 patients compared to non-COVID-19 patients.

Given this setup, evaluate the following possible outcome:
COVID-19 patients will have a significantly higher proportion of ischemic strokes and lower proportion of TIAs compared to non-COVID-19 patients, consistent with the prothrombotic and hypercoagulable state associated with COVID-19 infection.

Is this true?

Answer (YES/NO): NO